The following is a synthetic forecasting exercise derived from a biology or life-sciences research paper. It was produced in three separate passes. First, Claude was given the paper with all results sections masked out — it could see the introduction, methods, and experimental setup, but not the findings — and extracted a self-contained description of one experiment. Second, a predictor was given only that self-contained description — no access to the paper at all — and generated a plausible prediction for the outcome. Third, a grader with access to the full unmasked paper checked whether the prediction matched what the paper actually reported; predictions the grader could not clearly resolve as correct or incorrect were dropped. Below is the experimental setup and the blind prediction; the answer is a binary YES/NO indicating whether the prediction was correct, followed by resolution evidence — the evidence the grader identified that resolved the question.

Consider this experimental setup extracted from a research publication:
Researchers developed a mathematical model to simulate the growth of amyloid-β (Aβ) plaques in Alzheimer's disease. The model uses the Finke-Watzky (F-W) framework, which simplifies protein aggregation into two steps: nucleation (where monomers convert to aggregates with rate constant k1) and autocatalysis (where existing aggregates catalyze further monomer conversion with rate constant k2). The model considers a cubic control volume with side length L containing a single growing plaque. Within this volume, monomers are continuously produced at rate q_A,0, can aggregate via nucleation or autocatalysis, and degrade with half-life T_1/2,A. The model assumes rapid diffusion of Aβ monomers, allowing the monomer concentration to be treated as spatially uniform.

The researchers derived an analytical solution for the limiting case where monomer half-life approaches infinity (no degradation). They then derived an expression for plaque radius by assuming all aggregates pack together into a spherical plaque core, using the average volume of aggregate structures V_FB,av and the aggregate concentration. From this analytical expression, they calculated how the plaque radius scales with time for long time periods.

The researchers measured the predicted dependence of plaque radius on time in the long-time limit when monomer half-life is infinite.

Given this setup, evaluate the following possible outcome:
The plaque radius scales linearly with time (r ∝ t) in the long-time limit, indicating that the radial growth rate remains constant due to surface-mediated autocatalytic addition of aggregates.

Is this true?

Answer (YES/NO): NO